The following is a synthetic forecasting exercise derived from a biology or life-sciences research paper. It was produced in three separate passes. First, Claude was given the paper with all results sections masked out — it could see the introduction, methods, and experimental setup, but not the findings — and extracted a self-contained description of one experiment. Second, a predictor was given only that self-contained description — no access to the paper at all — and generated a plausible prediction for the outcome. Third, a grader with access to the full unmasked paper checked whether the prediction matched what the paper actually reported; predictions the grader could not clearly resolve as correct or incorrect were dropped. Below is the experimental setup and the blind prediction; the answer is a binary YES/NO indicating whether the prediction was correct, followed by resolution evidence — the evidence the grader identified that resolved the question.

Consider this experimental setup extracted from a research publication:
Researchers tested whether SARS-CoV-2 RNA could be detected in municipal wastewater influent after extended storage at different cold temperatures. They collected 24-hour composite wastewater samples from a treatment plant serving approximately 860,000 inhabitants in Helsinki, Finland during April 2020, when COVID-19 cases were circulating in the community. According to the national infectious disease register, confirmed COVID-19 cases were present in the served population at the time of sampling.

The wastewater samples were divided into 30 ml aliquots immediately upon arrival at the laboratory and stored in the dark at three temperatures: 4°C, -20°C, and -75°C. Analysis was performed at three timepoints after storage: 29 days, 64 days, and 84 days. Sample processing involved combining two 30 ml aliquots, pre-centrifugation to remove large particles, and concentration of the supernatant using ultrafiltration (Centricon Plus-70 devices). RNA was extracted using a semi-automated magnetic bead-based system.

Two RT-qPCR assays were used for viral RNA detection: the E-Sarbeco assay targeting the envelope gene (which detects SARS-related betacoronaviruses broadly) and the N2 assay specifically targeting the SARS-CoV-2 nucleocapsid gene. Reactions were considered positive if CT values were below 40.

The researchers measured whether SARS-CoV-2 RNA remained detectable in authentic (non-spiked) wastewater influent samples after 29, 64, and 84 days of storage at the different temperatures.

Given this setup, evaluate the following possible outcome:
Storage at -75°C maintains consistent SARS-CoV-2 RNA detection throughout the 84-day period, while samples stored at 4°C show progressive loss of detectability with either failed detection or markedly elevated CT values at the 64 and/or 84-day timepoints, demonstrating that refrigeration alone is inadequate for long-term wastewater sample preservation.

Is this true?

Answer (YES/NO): NO